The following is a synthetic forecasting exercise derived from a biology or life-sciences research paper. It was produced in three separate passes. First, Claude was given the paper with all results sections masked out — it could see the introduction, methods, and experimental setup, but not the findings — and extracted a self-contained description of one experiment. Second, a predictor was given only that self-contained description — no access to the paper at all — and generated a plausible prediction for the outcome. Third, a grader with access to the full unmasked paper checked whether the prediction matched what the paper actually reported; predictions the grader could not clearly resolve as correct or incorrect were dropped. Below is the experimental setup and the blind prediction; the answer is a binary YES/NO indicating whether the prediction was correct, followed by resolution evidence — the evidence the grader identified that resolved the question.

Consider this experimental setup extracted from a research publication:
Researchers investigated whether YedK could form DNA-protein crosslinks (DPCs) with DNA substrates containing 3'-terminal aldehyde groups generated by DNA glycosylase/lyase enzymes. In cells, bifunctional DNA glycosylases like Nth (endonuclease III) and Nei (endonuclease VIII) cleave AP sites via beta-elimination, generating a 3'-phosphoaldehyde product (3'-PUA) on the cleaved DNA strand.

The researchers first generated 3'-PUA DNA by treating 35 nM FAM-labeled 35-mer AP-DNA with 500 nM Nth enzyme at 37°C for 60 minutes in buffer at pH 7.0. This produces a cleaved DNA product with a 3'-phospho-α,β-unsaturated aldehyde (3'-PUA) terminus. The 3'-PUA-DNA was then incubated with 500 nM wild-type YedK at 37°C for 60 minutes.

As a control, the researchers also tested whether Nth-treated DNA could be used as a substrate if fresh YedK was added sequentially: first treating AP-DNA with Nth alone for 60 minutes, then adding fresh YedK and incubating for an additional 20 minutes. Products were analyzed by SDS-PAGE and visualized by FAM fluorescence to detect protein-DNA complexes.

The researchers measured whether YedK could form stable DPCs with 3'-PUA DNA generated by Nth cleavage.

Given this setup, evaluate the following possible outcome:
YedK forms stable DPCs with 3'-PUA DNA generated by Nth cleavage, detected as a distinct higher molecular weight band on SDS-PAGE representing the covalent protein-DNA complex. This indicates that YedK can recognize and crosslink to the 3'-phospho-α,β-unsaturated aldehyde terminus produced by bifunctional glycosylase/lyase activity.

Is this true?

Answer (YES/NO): YES